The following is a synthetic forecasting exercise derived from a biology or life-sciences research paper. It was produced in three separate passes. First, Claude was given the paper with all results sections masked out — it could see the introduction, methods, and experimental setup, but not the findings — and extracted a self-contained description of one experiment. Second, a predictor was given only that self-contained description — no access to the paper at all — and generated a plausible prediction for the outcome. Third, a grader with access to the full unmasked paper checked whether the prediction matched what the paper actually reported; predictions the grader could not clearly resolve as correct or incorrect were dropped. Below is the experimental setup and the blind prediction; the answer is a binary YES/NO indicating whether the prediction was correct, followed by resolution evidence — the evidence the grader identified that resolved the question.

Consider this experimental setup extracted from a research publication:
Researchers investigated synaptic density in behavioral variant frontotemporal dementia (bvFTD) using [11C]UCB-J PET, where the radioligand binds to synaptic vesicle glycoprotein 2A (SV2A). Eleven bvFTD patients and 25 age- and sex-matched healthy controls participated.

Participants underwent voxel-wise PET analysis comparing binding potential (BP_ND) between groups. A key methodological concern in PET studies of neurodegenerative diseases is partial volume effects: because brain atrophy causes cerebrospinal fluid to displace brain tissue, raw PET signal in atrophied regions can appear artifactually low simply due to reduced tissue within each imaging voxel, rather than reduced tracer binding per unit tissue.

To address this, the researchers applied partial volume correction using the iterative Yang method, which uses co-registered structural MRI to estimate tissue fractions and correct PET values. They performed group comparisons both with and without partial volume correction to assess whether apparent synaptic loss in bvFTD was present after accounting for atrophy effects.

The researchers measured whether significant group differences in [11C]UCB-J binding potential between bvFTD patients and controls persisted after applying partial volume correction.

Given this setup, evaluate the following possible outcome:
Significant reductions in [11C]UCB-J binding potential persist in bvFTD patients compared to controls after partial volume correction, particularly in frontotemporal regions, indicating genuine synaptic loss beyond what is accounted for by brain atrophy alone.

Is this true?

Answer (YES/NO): YES